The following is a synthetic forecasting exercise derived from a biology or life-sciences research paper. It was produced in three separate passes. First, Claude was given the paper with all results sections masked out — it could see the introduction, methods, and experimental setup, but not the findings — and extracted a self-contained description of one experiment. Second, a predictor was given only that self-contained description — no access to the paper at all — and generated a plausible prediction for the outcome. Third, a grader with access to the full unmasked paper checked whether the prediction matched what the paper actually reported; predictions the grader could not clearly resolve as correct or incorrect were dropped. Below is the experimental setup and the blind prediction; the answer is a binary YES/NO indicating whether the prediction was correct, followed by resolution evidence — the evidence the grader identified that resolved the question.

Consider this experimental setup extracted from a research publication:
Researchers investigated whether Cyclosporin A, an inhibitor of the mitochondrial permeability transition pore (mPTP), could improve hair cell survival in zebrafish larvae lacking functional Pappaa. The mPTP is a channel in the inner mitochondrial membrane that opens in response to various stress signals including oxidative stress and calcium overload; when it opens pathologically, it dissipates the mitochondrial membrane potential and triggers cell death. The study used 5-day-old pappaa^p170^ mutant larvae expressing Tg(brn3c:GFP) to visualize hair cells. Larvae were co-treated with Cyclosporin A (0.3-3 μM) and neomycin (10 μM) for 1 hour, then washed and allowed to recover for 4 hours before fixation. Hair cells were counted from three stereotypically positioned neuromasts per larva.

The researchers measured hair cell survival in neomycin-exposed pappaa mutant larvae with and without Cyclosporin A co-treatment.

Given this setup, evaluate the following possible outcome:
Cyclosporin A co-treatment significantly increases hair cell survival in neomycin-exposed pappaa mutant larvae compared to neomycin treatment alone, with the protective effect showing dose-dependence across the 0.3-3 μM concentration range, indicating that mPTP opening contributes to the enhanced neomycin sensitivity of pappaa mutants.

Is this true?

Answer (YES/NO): NO